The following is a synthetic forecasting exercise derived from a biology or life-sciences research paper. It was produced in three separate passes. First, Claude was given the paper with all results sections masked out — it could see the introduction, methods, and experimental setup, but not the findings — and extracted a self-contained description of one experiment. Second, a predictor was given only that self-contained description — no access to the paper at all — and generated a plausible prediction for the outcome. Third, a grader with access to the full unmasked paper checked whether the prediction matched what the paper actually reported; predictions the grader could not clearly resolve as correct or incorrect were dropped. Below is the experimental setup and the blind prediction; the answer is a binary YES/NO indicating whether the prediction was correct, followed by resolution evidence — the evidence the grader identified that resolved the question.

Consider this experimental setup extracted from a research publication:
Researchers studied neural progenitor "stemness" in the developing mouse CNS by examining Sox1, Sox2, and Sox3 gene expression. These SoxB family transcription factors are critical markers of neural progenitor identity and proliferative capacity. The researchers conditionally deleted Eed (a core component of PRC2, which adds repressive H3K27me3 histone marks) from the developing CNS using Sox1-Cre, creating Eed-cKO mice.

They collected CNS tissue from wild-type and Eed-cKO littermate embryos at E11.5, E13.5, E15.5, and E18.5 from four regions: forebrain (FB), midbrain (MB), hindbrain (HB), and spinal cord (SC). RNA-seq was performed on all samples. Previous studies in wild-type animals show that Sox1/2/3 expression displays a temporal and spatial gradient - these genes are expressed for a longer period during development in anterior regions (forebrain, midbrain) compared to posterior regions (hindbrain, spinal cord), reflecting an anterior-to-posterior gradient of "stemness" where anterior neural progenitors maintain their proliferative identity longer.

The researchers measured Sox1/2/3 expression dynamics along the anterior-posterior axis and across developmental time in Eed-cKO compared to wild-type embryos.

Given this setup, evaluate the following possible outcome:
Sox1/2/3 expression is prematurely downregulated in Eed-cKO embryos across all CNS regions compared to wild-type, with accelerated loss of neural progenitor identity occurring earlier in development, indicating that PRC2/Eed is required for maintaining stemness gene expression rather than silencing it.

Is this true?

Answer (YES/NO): NO